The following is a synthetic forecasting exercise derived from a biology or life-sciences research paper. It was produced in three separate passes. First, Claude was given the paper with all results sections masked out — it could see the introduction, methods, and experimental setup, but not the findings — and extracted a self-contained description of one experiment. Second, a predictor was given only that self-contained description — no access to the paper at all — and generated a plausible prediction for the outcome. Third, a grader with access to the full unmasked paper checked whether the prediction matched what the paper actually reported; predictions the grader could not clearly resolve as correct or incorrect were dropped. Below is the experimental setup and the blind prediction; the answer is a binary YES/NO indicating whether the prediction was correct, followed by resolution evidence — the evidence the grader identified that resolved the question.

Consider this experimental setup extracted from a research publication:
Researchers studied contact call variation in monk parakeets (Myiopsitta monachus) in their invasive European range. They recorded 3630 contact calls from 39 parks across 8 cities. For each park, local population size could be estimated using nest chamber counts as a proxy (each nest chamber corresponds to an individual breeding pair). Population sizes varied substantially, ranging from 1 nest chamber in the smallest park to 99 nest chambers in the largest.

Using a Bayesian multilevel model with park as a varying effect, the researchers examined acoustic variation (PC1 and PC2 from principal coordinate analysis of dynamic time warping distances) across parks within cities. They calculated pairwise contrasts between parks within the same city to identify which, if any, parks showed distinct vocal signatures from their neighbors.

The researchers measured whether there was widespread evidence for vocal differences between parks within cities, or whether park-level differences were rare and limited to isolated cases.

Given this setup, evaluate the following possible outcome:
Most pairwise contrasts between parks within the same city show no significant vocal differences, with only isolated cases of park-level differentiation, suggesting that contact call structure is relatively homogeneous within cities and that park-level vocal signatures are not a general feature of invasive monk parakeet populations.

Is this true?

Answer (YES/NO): YES